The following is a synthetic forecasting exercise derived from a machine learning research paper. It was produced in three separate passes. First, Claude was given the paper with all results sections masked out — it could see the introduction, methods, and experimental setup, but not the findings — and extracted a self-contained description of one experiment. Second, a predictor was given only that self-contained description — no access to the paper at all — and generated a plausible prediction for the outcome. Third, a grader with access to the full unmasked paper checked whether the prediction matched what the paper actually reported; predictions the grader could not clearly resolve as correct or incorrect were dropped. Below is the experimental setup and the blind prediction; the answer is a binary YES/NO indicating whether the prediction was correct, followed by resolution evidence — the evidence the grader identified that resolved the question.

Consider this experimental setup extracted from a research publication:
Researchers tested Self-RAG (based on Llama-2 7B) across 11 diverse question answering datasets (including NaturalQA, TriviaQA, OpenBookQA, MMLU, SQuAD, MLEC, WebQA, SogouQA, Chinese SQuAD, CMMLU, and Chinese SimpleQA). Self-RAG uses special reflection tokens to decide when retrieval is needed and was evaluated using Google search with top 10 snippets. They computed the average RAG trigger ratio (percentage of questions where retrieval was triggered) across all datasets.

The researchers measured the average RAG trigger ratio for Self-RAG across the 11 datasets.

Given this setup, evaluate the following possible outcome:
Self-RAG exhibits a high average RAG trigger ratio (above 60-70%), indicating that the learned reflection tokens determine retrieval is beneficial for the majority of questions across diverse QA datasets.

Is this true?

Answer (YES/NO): NO